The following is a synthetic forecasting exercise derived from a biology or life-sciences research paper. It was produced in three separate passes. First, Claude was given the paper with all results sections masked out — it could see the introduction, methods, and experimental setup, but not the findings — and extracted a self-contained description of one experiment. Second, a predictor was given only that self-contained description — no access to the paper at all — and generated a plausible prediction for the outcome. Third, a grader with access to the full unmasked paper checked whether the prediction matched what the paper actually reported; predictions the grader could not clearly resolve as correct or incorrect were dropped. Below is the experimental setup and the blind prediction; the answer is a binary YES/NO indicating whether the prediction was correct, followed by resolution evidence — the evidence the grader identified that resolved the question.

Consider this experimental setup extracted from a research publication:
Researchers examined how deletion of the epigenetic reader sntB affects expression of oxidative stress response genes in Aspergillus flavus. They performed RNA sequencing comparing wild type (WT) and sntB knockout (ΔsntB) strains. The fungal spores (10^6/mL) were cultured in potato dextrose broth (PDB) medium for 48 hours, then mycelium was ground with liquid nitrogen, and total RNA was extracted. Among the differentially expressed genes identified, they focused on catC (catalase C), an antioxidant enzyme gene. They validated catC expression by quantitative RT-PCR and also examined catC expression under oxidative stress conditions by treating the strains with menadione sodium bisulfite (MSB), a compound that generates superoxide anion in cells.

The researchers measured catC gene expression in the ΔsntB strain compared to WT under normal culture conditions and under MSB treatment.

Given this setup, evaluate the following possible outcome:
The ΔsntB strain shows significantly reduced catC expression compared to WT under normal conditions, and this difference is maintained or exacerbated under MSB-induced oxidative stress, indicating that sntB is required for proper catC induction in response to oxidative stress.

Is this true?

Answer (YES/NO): NO